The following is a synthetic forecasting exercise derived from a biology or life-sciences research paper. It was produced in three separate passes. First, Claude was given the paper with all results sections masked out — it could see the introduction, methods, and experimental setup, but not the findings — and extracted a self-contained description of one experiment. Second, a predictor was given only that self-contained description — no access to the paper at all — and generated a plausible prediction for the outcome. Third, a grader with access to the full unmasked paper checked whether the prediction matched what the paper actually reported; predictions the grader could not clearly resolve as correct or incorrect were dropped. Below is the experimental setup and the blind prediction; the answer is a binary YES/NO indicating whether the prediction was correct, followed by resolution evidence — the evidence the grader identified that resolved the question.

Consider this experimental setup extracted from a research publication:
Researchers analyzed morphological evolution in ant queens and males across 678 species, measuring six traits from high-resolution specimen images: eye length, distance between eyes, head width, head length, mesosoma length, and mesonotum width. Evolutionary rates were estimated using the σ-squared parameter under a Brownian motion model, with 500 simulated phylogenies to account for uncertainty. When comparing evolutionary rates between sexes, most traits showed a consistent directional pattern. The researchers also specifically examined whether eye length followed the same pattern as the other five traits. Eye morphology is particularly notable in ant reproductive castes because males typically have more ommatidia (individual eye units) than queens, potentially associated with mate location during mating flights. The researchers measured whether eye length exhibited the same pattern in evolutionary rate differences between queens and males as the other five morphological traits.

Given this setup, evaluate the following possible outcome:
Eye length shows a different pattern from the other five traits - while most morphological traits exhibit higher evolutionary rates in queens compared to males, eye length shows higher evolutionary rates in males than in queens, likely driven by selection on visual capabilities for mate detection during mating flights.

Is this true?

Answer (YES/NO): YES